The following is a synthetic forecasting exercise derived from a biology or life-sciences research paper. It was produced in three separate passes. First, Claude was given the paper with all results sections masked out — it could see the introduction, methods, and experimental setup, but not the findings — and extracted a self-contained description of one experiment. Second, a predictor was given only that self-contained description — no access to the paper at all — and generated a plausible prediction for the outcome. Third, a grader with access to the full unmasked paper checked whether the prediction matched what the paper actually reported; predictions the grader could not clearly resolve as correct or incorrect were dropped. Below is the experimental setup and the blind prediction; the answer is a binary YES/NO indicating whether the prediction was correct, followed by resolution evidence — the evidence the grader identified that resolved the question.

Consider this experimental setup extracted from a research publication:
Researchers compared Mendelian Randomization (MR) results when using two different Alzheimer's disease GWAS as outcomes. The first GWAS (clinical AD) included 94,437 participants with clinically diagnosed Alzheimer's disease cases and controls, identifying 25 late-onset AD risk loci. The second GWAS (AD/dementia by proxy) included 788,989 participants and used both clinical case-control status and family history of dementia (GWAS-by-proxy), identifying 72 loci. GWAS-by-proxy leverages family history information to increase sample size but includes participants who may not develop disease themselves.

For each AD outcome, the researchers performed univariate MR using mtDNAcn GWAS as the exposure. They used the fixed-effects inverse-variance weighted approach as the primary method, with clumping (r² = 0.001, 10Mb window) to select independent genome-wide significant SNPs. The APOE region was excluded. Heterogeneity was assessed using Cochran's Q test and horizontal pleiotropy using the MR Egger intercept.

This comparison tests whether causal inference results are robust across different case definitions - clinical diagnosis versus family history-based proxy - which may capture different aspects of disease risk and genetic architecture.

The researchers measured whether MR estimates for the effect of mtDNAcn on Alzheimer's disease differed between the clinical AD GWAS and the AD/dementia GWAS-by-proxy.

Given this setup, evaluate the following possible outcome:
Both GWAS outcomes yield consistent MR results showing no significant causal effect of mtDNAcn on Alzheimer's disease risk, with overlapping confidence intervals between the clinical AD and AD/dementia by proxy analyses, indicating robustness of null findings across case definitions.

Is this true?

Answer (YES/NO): YES